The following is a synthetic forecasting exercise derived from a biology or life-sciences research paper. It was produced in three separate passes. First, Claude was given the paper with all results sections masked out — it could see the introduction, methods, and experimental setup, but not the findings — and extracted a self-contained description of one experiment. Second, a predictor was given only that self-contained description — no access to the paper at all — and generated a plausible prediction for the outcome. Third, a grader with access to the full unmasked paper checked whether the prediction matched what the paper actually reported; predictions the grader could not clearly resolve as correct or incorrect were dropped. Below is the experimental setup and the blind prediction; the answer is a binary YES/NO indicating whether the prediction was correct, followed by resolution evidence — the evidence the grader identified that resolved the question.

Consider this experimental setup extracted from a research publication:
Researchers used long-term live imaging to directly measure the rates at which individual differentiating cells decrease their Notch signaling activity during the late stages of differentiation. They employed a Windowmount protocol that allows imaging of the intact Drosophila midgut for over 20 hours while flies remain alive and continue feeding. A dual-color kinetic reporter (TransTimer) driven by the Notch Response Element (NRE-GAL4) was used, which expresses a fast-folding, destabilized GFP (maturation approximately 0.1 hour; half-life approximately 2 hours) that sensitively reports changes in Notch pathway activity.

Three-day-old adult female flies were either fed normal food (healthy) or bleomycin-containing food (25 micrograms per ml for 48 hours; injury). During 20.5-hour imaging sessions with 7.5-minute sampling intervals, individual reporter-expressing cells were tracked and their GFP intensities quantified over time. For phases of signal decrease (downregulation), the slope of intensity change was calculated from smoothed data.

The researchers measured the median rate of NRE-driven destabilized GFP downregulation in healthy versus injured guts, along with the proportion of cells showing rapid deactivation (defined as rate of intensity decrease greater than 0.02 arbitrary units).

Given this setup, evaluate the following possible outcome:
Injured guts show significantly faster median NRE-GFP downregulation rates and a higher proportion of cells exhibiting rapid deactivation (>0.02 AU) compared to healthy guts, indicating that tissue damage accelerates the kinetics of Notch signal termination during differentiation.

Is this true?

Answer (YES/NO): YES